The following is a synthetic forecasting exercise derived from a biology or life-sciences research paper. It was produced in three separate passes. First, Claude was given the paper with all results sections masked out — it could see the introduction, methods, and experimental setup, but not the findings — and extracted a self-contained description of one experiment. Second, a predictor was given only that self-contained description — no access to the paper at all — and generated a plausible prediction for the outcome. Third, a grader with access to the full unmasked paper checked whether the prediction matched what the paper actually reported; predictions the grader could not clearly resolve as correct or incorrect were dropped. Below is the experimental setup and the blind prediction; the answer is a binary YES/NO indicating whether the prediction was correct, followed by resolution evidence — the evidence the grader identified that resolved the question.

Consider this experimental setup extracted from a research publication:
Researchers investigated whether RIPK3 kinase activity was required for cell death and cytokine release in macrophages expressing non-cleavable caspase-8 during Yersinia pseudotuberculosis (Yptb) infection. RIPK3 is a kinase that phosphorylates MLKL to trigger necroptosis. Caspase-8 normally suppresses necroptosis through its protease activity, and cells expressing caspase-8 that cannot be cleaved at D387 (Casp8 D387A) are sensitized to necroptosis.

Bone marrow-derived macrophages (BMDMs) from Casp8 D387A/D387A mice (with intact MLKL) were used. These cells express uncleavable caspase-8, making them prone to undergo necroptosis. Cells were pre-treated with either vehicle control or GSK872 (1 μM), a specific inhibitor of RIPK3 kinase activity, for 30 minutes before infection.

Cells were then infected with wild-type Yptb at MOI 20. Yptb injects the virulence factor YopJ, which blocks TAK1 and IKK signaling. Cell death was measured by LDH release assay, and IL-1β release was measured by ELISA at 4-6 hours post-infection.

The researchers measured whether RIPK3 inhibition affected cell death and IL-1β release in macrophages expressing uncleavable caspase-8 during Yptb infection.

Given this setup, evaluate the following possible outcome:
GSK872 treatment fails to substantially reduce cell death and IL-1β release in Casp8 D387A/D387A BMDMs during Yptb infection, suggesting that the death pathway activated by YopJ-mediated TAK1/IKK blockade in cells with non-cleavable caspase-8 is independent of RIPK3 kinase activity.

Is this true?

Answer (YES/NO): NO